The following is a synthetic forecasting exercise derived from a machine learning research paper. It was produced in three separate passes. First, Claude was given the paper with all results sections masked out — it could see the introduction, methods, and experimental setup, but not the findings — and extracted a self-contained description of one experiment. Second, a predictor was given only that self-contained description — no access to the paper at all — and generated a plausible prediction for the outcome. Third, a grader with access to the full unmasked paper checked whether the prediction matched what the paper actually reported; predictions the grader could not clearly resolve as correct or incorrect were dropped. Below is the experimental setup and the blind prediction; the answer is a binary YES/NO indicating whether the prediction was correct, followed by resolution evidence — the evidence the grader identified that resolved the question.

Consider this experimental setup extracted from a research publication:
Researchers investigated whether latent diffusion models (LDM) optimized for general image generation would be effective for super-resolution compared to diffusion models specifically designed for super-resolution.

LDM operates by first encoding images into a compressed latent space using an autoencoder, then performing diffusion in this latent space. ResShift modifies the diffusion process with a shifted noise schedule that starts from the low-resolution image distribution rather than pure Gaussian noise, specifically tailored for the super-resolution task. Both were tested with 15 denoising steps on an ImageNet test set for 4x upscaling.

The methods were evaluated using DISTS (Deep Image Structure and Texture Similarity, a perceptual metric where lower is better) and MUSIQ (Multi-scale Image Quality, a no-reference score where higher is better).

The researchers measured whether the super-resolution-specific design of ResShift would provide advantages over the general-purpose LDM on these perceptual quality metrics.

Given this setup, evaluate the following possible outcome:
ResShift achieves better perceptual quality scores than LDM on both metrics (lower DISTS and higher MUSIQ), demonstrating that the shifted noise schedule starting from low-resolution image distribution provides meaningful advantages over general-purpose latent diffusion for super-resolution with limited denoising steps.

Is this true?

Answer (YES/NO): YES